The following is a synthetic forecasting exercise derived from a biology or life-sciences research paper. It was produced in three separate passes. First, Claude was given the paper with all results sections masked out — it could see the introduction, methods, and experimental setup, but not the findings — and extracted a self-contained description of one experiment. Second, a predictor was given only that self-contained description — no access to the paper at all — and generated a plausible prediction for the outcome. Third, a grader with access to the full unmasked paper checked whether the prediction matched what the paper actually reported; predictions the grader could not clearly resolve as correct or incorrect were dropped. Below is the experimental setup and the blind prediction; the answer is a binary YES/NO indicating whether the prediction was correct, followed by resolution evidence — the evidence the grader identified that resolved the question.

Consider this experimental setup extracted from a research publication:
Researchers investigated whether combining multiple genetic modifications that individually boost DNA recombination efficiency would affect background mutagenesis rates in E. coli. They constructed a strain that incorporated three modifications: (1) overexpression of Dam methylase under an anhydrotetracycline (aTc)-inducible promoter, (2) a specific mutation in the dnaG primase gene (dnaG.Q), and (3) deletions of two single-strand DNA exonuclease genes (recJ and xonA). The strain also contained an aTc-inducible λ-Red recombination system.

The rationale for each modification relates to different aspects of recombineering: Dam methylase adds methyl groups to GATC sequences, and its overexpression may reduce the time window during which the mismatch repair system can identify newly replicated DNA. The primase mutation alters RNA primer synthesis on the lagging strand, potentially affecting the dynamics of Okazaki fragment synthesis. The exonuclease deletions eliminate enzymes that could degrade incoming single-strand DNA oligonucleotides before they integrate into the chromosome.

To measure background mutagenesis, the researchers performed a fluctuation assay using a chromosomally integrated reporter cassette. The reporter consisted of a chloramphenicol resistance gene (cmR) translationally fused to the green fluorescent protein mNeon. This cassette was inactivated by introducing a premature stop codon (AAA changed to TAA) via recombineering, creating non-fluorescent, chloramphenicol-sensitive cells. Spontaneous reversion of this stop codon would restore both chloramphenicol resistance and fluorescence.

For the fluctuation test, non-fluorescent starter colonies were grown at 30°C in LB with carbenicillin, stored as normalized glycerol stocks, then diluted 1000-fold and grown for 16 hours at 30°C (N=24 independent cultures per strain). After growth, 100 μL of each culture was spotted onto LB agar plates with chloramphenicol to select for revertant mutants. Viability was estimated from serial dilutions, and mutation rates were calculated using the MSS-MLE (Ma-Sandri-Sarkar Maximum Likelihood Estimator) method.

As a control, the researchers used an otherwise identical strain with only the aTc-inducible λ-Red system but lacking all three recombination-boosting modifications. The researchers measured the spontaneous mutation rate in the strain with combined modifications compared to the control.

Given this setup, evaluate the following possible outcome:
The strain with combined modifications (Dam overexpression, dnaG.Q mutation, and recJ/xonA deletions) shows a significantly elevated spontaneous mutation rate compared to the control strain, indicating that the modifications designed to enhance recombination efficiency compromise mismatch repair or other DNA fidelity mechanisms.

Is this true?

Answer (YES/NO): YES